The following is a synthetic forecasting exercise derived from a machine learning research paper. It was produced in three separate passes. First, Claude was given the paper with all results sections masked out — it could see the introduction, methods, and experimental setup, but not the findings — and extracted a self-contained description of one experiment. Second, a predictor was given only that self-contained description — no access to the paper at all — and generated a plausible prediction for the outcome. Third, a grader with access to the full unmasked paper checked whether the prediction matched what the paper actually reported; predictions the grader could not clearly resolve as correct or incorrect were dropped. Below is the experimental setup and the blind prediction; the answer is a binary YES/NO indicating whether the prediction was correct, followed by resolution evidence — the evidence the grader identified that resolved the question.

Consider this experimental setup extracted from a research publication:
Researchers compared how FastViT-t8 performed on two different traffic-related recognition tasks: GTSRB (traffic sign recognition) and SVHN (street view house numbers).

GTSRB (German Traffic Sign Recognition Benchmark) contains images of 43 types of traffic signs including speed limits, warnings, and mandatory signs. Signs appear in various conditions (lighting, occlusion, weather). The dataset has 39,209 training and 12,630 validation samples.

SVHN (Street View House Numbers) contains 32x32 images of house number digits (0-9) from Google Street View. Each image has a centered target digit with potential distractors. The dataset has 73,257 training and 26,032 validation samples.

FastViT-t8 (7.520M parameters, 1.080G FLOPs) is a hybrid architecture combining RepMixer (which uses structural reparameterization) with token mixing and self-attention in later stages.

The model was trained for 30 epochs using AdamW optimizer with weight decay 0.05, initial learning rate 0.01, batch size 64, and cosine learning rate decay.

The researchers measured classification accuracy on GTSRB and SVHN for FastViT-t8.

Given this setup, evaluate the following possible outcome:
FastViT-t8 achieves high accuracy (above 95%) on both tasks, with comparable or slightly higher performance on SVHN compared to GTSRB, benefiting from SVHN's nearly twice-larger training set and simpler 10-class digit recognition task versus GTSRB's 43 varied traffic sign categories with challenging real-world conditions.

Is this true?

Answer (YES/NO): NO